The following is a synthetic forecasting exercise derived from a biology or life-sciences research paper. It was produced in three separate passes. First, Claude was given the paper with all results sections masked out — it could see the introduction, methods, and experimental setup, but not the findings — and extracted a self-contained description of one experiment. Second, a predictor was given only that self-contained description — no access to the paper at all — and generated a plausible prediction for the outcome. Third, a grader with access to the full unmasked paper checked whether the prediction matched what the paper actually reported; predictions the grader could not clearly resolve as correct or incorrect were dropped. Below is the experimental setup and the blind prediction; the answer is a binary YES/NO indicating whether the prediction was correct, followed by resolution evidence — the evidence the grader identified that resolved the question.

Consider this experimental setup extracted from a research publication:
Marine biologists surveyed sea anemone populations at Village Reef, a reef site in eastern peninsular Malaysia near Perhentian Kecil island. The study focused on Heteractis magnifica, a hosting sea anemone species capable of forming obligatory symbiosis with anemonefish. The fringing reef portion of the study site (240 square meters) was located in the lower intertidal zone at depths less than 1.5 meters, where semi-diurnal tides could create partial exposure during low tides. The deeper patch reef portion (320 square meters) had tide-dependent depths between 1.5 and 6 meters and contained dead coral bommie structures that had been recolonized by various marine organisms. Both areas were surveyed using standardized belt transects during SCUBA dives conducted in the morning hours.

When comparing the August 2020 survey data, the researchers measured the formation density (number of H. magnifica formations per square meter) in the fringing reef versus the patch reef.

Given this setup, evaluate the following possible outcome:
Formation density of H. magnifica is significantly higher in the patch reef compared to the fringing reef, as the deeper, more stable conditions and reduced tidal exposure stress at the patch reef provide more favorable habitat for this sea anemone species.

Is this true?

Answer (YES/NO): YES